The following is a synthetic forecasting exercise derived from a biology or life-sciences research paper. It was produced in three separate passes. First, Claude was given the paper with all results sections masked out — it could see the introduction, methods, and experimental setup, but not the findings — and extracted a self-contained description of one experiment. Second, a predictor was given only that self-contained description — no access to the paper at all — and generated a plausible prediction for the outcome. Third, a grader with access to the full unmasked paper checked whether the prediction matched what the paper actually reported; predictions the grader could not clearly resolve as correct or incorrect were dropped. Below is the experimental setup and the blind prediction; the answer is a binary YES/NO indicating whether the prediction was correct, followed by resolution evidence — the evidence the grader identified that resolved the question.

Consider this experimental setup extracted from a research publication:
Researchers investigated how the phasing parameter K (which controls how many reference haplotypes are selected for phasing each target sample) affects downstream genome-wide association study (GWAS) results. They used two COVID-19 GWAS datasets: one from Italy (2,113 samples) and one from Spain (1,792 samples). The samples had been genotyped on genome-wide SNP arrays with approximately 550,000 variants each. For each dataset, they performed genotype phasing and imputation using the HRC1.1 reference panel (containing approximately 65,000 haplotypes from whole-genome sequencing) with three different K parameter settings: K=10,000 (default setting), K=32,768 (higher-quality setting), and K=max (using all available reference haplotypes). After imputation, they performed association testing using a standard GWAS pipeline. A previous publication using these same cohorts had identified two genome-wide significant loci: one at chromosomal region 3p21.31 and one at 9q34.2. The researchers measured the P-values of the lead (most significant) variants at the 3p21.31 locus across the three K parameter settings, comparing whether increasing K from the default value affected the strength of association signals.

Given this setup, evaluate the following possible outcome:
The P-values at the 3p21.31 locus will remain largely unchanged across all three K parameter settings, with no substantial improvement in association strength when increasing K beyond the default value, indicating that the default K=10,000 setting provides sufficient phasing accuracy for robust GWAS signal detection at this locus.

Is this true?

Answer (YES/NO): NO